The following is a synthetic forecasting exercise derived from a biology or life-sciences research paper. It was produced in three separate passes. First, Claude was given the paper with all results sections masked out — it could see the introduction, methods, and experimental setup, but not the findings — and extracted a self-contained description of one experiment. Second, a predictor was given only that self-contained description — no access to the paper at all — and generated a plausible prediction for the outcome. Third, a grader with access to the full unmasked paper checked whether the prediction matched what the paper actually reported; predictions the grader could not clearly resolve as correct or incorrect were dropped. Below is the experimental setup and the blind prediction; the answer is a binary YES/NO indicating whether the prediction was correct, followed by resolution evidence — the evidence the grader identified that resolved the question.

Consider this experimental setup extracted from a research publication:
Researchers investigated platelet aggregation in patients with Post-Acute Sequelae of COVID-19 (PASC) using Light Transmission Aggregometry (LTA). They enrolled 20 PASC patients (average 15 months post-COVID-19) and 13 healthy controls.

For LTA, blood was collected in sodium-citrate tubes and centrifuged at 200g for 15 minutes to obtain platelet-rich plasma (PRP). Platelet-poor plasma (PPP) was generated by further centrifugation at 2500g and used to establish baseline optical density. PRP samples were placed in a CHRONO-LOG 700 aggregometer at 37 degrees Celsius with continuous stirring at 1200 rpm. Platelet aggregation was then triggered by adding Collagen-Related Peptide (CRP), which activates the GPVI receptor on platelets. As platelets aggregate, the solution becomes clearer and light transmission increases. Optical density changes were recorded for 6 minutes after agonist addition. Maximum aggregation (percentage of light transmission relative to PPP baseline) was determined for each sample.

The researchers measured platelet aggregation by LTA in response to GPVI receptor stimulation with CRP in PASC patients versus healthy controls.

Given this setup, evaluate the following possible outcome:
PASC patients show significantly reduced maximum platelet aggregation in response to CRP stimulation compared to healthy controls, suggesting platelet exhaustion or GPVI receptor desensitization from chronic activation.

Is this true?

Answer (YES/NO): NO